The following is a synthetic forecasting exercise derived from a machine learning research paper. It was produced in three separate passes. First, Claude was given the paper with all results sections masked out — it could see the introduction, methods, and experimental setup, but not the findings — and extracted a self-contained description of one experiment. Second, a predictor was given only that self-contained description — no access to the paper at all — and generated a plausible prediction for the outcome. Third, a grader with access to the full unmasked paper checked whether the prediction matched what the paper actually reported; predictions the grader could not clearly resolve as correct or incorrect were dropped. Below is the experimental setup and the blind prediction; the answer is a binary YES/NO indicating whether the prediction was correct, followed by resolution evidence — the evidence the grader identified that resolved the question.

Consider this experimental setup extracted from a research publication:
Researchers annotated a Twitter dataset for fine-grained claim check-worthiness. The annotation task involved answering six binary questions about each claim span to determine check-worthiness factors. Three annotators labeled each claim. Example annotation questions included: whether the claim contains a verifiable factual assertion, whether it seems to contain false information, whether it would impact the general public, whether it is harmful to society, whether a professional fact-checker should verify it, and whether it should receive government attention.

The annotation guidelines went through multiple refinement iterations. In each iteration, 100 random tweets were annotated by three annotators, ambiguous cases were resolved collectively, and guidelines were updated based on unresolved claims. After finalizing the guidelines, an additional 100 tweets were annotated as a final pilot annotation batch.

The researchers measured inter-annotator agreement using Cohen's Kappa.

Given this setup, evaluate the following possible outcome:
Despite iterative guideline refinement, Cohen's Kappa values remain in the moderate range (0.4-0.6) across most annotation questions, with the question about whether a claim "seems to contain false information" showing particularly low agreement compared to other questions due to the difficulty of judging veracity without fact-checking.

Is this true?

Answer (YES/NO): NO